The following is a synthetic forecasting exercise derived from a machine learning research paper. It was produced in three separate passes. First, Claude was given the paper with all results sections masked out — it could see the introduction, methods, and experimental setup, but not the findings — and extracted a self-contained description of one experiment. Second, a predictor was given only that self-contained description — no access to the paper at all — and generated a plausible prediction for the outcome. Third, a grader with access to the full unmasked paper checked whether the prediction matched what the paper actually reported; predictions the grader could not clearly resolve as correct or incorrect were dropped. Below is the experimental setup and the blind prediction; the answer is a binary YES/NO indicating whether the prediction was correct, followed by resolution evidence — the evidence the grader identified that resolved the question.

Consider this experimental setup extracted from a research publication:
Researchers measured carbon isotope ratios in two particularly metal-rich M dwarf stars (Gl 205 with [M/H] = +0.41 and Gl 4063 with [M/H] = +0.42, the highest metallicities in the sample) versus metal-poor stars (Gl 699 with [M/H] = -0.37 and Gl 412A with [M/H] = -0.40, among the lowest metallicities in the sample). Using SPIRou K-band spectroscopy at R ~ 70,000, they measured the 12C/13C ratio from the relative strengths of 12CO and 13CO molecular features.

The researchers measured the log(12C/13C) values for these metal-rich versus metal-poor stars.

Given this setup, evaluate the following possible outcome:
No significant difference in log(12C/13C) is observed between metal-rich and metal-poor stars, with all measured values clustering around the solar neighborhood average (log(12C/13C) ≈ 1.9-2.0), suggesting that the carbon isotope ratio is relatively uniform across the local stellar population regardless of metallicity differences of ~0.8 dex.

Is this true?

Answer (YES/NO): NO